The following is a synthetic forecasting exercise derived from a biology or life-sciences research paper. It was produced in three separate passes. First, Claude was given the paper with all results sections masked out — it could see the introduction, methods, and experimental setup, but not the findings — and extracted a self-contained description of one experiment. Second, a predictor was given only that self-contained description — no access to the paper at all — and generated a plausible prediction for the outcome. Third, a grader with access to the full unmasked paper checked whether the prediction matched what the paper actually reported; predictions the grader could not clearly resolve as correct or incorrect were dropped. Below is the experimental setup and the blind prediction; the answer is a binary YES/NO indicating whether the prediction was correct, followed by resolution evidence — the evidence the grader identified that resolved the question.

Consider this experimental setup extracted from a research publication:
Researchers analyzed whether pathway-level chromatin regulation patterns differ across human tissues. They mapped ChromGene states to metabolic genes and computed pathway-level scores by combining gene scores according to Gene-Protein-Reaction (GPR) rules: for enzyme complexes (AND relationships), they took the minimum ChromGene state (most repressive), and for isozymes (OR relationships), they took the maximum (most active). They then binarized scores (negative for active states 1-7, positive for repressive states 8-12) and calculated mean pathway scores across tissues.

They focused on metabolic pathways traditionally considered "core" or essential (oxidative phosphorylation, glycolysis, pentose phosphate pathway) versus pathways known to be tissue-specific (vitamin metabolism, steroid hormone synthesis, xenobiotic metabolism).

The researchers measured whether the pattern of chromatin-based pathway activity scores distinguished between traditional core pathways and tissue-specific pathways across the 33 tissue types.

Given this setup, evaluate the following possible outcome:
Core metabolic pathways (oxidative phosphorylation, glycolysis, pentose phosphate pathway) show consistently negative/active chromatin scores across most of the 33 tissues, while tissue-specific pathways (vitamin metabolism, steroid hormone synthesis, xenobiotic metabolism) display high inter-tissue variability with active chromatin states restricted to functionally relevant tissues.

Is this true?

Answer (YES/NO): YES